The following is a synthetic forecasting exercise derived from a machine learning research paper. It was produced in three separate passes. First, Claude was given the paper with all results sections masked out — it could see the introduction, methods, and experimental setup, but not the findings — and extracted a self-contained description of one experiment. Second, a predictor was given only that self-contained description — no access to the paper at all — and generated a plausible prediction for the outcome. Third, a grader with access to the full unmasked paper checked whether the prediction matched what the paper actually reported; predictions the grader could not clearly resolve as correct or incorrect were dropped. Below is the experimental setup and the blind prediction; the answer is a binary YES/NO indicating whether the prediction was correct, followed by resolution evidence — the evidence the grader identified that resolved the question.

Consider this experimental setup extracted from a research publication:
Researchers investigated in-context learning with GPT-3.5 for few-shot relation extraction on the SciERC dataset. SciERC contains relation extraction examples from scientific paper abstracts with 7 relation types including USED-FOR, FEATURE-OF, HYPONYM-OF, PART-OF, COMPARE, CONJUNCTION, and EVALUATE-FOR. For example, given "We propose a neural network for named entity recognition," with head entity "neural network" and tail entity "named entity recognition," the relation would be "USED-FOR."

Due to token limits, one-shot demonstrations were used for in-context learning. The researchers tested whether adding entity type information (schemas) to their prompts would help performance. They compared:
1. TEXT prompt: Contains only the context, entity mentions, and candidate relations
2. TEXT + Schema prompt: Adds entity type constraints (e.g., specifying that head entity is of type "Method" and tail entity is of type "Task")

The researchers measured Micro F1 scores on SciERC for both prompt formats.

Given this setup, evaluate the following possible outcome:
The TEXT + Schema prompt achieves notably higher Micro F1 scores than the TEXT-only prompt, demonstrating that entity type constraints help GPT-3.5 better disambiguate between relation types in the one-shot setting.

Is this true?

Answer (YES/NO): NO